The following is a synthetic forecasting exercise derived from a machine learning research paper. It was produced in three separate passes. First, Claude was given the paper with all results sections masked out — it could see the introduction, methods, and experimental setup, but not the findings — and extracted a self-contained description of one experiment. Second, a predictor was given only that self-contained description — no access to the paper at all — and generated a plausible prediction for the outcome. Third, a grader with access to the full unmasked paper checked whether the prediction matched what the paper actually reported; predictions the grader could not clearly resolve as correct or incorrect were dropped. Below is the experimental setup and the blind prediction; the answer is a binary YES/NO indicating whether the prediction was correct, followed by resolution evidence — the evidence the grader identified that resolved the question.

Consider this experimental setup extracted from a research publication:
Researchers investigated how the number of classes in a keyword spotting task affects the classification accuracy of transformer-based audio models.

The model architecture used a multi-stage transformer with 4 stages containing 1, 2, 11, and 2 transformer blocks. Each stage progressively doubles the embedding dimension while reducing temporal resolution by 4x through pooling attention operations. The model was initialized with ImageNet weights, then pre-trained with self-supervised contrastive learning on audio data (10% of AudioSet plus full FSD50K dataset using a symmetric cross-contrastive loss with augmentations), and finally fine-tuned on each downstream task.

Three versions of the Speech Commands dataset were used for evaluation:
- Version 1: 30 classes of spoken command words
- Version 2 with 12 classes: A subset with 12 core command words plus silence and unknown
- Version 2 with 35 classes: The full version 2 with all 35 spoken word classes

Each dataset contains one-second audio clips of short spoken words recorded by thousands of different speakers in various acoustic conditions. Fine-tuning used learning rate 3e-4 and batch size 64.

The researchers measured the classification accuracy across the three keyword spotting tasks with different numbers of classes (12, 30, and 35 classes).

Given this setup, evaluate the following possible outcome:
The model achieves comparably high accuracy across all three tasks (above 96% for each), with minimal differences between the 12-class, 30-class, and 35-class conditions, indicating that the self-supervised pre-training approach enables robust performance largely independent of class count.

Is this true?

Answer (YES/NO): YES